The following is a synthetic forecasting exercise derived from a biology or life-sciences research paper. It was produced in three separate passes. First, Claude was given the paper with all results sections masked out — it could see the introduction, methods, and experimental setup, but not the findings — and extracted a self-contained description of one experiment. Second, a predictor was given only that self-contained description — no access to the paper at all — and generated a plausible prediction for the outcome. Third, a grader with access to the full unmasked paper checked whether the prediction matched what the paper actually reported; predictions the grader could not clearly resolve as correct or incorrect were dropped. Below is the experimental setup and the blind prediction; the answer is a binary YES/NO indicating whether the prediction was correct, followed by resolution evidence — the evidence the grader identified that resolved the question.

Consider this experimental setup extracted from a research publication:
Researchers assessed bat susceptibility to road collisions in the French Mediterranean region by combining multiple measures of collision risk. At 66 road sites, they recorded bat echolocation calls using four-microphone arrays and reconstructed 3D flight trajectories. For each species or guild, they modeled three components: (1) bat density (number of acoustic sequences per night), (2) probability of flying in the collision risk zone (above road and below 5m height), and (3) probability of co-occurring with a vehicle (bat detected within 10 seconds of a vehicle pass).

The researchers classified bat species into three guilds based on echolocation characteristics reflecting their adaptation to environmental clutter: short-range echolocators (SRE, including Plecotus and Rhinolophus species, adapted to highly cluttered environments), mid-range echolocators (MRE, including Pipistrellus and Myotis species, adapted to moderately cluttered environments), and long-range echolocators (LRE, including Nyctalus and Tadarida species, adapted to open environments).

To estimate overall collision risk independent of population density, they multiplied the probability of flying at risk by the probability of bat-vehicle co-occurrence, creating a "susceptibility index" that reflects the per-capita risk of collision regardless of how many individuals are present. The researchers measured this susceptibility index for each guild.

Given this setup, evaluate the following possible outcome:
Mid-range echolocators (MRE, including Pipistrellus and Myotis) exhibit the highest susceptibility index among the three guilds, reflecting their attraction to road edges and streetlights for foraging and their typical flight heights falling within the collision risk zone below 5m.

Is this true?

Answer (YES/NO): YES